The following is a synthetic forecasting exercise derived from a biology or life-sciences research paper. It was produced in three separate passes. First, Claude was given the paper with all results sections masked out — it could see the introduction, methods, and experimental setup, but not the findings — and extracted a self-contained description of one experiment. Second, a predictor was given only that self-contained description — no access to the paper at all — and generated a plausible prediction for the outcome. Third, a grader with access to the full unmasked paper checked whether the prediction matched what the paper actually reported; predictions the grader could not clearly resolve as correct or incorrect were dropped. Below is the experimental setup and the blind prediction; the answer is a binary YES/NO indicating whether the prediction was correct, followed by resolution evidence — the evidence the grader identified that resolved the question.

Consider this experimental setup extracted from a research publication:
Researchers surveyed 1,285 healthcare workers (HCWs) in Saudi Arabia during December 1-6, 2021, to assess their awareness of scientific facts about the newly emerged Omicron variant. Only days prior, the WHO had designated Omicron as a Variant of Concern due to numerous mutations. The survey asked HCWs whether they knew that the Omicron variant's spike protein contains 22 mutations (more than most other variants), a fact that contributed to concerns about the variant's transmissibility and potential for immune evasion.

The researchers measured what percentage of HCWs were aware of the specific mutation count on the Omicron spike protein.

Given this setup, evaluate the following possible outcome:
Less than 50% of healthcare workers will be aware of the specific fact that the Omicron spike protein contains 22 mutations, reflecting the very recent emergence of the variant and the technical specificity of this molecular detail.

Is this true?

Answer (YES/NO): YES